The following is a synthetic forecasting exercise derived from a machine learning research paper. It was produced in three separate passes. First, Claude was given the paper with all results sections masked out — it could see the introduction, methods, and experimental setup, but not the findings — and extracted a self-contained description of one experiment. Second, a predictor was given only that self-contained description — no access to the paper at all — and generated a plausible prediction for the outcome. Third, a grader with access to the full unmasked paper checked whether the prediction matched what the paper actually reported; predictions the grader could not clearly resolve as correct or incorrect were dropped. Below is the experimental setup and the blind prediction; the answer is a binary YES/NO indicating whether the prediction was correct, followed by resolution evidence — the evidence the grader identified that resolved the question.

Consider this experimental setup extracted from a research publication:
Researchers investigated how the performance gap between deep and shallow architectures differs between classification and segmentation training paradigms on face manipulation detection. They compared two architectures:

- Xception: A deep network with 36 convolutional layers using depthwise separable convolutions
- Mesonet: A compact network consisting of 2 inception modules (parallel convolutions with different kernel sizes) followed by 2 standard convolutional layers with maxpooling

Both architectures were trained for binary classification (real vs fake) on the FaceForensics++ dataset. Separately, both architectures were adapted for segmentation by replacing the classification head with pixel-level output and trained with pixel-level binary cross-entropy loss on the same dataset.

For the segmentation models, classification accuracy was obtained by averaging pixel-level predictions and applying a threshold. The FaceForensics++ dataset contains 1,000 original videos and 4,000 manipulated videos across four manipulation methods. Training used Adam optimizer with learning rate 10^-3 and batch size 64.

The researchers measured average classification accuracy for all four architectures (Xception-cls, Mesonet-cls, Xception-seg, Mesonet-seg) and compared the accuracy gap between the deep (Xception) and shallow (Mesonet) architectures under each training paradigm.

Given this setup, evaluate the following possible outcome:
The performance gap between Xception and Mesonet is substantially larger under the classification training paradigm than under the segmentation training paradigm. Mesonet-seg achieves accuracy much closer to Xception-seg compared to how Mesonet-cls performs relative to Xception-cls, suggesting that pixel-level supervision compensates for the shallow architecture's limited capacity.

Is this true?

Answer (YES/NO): NO